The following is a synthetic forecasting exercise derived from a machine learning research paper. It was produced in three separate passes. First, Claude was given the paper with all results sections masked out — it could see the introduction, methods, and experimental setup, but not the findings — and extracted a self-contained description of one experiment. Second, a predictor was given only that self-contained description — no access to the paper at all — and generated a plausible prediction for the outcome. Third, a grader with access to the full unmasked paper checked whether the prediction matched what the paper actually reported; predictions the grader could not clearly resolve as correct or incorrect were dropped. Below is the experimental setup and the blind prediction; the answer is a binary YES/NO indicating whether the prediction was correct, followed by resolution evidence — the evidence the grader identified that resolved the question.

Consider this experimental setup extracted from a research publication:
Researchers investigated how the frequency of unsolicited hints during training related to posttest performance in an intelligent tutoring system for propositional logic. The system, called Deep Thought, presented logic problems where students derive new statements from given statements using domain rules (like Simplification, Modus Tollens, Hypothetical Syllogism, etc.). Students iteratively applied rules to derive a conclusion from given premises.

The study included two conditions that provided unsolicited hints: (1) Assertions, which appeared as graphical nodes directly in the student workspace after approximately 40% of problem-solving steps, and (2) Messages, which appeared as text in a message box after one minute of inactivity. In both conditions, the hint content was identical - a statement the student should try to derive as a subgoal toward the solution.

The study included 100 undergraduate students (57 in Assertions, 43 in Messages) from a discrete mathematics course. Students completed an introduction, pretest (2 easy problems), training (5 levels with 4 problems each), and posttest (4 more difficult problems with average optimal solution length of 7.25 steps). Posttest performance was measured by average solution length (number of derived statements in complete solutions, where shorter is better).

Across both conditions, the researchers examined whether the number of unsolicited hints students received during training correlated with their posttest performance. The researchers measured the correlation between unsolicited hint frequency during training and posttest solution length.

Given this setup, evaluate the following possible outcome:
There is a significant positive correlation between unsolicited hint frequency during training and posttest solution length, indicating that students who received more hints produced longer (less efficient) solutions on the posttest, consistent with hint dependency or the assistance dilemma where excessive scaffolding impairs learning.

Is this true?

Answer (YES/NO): NO